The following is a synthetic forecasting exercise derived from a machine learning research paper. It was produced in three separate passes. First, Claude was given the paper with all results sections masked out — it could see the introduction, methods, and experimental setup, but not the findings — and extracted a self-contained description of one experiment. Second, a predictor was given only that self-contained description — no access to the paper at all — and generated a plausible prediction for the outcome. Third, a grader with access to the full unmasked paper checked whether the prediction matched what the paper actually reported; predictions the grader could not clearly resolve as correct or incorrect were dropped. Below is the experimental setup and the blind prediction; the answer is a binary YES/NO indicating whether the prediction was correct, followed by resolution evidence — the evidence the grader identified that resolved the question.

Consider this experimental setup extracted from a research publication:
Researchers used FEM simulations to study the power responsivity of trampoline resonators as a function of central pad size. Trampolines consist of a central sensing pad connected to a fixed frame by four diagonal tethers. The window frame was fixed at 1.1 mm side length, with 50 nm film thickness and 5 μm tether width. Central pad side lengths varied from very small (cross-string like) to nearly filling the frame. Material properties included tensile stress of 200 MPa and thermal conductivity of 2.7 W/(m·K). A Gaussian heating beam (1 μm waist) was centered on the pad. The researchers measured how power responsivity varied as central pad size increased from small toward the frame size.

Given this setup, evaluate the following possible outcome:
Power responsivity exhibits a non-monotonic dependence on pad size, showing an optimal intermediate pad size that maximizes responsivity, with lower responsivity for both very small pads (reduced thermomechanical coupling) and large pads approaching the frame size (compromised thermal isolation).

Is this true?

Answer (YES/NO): NO